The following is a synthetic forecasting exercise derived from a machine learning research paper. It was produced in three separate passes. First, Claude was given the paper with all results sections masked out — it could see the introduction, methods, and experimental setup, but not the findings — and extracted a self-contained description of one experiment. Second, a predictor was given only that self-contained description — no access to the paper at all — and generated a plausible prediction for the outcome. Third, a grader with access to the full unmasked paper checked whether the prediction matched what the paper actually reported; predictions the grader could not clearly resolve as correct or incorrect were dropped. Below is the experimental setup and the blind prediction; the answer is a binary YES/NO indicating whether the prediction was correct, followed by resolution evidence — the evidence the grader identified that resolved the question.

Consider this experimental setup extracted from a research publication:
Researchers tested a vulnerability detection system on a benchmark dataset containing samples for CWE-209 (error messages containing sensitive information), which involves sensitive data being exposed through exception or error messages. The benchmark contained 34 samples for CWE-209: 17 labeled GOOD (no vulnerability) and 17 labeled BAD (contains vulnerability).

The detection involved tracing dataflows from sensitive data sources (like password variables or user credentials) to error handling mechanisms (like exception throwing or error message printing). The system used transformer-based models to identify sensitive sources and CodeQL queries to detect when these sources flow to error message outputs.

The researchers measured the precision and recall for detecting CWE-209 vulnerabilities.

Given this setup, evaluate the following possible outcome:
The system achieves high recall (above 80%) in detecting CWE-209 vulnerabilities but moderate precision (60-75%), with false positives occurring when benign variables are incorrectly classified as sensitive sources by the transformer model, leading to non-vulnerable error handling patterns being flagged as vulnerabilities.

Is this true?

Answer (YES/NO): NO